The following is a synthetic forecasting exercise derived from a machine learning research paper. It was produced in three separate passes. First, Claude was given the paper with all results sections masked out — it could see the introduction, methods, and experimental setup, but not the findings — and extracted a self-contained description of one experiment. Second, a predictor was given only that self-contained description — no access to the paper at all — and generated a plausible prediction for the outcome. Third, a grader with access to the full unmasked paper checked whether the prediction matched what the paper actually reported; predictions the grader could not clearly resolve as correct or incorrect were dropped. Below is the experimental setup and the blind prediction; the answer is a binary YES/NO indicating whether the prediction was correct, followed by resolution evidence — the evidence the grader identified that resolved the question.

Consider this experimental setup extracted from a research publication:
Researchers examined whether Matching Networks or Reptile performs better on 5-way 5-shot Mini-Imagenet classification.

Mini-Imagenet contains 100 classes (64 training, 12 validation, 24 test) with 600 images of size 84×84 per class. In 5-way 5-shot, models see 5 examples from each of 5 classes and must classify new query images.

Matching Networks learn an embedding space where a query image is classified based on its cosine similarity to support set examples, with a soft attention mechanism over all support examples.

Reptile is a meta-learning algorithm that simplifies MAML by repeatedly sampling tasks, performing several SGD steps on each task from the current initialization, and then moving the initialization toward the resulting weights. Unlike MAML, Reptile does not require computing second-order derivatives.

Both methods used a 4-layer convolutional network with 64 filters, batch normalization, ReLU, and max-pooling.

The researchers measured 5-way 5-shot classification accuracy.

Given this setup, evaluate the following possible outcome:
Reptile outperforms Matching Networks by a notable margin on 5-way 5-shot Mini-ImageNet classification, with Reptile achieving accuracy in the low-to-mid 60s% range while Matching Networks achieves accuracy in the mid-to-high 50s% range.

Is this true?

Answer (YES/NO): NO